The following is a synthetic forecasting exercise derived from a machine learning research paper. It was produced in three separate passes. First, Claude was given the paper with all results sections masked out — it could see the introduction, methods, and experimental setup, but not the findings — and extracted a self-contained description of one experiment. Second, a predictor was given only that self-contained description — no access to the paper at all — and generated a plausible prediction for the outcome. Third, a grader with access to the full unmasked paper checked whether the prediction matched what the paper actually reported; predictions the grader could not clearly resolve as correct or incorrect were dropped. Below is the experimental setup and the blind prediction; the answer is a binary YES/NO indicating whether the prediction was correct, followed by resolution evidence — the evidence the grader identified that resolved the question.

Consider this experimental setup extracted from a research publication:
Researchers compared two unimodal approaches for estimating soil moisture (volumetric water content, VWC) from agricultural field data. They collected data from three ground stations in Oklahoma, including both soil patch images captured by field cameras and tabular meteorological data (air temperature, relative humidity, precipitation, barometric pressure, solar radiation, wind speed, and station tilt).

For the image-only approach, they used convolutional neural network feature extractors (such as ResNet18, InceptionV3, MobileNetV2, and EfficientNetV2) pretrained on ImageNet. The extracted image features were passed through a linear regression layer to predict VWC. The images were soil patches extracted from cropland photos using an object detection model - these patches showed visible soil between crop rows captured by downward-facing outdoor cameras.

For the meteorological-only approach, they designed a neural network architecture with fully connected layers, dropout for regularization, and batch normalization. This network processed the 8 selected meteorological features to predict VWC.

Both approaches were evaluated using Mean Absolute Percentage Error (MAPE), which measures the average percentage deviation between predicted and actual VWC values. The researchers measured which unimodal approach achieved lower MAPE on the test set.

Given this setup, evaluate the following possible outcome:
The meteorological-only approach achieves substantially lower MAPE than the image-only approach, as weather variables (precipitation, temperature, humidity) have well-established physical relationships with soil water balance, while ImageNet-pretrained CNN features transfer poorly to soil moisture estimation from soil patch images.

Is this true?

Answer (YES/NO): NO